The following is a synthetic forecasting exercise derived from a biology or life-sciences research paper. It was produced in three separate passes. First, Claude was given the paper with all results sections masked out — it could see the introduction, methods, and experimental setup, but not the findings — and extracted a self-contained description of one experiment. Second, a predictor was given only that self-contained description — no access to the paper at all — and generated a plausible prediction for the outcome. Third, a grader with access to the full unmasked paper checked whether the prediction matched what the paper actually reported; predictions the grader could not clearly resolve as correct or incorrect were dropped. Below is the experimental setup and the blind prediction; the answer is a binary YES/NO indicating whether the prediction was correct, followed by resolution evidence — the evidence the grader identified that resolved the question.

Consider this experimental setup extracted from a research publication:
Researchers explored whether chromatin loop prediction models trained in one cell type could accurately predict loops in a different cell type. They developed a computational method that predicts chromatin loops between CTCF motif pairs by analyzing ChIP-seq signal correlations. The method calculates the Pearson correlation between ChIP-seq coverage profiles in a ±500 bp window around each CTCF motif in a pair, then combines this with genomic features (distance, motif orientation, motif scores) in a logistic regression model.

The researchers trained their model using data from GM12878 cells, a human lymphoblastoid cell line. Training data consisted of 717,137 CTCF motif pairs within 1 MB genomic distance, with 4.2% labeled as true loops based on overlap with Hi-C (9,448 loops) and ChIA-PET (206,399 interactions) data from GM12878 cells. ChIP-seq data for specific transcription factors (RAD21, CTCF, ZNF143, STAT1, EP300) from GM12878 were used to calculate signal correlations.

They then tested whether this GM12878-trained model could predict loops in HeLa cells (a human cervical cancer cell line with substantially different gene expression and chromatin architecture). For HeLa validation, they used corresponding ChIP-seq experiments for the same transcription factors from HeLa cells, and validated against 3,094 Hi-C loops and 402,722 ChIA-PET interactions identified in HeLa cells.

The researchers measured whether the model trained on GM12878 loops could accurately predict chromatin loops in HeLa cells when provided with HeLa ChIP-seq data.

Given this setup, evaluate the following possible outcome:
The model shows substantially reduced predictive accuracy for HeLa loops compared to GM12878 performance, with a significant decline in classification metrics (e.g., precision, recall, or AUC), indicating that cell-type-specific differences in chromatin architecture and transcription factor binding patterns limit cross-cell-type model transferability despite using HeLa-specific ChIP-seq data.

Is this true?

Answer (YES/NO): NO